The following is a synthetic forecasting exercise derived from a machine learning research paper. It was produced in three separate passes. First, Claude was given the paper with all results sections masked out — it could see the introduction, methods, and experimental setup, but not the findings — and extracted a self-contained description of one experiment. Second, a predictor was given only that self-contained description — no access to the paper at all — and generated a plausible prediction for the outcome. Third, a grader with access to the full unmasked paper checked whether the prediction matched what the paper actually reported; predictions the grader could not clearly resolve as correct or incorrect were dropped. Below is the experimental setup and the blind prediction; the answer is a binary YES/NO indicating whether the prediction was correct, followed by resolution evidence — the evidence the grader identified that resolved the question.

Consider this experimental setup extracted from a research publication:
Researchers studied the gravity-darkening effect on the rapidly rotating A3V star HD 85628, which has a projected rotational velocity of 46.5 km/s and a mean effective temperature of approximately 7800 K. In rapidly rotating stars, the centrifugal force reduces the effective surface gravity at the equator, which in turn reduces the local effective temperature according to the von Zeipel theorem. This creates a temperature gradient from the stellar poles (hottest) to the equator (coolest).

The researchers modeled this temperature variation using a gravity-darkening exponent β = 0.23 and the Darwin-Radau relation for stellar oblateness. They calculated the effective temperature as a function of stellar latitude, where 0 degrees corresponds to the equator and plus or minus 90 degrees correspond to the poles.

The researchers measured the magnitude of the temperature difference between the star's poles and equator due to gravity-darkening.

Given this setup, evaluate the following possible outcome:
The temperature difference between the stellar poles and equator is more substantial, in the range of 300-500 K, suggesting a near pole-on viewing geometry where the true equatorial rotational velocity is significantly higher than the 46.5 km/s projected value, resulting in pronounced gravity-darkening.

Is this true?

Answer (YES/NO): NO